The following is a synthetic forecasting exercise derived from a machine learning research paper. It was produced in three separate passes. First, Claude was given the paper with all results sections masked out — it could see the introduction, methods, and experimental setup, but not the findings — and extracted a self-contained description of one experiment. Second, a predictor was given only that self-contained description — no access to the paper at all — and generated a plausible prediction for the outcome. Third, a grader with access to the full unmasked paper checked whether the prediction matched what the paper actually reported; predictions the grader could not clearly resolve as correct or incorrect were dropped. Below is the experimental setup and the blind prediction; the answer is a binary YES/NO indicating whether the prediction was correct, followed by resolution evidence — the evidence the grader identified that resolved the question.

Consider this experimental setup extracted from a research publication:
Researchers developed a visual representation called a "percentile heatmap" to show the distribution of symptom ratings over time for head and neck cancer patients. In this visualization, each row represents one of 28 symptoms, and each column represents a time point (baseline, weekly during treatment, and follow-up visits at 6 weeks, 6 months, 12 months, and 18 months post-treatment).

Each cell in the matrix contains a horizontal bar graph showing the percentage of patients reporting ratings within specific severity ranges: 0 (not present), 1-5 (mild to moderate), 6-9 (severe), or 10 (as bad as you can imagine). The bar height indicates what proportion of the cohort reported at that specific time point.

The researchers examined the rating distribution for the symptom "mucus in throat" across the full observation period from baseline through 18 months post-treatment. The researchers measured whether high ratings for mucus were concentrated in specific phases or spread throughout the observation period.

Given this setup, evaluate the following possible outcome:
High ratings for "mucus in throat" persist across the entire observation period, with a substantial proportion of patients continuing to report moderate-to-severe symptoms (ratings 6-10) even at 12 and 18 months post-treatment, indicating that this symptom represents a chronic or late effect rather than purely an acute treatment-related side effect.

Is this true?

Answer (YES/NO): YES